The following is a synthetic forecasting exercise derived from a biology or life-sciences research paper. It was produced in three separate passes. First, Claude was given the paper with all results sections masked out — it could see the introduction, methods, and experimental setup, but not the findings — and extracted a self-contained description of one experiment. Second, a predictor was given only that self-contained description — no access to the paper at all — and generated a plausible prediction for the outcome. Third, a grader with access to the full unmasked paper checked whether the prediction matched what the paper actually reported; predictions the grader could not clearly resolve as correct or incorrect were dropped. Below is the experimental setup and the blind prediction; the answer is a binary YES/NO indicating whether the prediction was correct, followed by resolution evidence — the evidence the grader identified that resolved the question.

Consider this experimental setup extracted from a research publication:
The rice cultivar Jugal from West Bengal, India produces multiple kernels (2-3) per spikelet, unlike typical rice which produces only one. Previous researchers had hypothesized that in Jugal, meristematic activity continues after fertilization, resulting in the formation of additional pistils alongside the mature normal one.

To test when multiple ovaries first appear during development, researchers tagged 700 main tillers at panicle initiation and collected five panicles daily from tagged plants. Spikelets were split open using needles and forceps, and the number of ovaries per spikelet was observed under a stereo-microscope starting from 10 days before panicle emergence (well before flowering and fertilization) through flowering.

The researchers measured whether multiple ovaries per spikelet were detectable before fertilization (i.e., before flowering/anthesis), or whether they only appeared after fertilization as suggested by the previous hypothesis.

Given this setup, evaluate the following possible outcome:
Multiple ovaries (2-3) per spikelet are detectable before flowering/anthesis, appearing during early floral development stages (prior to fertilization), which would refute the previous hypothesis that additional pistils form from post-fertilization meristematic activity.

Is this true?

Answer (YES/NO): YES